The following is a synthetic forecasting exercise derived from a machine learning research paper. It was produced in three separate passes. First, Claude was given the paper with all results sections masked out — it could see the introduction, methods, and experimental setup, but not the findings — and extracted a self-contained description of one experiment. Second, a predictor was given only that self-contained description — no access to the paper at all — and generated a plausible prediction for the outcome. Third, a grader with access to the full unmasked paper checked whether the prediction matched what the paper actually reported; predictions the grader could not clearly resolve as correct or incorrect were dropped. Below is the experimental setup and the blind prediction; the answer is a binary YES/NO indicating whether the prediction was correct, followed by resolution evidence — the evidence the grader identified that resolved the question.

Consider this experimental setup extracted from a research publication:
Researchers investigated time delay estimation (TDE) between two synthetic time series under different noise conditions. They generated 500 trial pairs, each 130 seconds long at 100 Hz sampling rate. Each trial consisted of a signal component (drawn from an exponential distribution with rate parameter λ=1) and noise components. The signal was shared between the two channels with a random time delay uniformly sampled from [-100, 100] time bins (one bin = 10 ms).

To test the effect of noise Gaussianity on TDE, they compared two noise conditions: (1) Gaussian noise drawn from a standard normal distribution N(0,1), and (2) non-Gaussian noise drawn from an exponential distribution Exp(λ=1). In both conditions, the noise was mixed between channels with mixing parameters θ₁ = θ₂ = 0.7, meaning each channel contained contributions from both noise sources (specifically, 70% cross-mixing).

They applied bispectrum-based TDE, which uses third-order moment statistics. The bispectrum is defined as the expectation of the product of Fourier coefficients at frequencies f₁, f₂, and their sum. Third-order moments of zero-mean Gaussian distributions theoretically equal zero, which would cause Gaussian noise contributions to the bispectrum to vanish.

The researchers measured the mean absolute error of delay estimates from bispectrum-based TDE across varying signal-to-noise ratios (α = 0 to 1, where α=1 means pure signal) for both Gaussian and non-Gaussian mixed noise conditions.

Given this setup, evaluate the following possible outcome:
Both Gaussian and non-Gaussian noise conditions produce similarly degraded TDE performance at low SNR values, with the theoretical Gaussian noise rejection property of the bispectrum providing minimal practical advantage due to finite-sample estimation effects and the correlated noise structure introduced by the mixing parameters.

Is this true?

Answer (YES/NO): YES